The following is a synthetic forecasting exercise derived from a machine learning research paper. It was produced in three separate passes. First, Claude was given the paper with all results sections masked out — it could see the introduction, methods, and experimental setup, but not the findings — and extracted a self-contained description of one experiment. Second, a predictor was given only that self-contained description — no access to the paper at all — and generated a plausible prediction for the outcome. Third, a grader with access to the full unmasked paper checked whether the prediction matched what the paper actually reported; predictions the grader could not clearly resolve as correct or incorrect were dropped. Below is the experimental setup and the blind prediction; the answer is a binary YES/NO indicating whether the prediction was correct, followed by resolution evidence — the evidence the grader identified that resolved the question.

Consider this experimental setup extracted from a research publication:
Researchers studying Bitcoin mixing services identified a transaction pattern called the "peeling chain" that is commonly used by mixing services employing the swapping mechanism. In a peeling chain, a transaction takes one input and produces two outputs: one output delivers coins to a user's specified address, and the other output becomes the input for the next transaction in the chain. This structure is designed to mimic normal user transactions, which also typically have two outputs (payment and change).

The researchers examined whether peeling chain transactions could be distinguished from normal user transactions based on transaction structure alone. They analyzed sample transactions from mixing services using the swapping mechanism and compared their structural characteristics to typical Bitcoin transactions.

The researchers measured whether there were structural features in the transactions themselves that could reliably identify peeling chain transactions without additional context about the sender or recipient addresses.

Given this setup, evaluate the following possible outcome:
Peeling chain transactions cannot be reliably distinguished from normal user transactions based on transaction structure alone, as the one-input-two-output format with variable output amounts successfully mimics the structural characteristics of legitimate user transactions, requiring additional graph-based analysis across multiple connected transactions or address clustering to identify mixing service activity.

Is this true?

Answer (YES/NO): YES